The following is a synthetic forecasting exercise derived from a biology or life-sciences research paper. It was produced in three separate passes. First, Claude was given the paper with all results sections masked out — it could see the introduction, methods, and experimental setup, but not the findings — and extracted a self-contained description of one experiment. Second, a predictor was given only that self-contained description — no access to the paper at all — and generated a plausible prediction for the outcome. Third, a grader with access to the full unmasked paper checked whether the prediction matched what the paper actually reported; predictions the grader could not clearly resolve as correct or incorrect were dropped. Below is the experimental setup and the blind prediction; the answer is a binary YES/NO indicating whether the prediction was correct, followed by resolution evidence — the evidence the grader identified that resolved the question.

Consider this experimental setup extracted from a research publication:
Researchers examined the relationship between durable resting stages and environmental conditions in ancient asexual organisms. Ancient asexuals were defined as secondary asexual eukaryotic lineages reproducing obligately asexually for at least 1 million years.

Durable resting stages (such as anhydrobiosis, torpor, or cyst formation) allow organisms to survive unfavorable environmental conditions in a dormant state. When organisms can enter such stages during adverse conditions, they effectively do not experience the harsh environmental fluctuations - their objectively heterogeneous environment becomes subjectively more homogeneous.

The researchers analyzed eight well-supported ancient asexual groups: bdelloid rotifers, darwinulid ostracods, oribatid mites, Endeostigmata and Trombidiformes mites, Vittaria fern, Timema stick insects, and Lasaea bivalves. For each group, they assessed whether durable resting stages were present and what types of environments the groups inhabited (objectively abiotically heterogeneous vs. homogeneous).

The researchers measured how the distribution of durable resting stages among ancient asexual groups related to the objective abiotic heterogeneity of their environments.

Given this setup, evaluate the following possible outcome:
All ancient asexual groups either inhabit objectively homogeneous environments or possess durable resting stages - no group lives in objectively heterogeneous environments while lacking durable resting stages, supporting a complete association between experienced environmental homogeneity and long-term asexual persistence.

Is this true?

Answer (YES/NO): YES